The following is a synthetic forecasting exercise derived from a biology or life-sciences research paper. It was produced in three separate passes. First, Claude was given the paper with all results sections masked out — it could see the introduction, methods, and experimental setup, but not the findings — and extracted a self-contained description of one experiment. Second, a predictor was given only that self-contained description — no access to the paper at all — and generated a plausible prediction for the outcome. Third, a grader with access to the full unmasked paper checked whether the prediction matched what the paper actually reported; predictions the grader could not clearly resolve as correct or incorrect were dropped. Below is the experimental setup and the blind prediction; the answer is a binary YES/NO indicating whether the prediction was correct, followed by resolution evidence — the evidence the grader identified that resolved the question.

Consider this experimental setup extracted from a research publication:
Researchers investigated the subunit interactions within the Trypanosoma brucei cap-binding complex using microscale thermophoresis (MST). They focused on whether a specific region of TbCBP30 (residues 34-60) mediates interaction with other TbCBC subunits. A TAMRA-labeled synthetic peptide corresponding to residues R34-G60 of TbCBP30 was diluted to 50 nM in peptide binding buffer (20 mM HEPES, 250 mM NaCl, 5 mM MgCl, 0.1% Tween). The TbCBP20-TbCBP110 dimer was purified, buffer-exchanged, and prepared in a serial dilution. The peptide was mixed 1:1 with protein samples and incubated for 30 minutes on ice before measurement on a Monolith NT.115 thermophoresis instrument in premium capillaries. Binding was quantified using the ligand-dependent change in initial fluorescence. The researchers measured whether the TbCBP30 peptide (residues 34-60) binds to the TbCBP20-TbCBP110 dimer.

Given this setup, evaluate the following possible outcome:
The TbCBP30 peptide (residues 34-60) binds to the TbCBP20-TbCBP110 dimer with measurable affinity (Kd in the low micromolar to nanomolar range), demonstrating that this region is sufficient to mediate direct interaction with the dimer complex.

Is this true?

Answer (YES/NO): YES